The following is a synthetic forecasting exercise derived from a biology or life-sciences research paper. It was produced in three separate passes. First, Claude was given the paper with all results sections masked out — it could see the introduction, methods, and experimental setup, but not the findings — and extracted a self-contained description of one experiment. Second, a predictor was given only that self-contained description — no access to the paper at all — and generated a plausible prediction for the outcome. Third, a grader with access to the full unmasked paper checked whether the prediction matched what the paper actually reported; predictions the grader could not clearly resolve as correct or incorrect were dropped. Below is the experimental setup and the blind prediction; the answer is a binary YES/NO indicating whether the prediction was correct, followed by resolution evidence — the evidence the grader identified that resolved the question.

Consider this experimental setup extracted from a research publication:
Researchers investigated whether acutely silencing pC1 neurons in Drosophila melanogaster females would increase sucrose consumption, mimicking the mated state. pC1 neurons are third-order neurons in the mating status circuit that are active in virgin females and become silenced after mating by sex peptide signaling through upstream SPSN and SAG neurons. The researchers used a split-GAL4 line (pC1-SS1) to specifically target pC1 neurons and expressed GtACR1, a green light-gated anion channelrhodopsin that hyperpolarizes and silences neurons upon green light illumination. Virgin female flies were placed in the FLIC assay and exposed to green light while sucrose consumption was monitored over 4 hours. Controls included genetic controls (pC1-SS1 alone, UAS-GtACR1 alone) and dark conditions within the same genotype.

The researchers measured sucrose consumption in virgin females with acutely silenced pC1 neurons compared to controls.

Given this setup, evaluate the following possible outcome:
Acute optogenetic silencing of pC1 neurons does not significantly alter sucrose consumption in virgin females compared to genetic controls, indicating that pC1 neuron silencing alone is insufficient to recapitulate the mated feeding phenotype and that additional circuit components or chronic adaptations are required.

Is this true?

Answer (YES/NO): NO